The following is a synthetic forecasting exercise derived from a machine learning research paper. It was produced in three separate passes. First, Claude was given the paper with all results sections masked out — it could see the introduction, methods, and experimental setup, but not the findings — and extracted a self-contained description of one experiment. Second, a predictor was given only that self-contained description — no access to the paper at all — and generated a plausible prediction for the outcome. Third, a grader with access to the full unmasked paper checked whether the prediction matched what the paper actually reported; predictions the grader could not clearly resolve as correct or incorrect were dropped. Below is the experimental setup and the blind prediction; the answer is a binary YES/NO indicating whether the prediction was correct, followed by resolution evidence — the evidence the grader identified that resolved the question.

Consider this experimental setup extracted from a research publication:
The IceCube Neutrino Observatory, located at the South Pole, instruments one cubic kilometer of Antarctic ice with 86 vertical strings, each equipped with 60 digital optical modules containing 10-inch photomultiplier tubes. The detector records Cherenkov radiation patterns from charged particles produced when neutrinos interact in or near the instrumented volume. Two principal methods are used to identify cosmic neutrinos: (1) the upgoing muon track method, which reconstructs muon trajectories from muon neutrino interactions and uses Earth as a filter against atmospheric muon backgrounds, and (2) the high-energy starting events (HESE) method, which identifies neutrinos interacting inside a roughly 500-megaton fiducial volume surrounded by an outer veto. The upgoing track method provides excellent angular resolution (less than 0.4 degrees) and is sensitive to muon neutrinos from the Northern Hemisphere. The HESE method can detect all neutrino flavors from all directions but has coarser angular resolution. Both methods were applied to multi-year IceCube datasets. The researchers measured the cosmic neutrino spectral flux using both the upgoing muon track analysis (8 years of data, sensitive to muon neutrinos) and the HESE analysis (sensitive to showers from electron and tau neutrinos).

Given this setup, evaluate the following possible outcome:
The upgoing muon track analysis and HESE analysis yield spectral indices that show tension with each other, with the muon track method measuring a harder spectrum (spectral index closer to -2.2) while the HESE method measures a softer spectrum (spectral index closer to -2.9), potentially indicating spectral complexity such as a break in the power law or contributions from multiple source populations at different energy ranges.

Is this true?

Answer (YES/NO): NO